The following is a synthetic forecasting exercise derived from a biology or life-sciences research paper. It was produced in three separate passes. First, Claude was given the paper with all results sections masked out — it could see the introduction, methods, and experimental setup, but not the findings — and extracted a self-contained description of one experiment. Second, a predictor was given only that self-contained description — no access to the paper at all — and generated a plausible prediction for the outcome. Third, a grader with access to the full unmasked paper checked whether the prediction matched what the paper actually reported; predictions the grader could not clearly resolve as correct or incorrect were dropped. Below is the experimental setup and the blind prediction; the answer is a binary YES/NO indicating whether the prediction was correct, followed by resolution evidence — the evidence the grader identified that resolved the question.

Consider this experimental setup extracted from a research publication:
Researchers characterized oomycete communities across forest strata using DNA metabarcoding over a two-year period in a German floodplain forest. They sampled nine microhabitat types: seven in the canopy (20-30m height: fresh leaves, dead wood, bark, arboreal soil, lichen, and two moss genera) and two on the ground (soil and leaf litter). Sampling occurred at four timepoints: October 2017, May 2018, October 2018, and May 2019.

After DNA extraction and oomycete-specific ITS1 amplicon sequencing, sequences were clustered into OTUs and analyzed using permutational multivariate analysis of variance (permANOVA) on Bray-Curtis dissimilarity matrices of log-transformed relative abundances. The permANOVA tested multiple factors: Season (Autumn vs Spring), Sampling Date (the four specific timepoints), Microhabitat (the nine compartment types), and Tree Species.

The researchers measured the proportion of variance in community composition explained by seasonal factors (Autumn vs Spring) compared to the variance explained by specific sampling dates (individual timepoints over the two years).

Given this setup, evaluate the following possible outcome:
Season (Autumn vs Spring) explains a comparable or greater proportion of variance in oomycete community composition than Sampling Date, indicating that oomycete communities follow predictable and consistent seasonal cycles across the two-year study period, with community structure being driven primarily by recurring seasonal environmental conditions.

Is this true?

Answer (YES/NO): NO